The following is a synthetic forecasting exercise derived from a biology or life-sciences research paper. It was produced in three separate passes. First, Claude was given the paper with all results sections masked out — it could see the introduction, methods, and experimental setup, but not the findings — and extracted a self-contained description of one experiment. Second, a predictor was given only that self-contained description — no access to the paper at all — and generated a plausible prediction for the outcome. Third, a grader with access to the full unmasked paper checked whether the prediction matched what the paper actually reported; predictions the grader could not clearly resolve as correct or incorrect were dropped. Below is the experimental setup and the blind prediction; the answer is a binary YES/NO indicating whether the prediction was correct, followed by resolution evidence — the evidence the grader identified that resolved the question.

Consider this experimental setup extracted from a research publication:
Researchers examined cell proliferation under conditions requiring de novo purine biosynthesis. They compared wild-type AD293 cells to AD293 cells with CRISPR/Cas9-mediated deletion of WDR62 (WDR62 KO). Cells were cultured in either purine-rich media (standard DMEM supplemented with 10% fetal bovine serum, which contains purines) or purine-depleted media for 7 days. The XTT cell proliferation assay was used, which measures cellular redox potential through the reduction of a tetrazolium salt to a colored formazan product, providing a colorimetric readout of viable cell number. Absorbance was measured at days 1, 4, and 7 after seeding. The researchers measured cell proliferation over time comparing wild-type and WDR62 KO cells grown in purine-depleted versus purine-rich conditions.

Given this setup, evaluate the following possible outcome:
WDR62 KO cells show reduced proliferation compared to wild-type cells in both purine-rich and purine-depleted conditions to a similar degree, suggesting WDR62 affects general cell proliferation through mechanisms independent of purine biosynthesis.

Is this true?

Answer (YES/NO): NO